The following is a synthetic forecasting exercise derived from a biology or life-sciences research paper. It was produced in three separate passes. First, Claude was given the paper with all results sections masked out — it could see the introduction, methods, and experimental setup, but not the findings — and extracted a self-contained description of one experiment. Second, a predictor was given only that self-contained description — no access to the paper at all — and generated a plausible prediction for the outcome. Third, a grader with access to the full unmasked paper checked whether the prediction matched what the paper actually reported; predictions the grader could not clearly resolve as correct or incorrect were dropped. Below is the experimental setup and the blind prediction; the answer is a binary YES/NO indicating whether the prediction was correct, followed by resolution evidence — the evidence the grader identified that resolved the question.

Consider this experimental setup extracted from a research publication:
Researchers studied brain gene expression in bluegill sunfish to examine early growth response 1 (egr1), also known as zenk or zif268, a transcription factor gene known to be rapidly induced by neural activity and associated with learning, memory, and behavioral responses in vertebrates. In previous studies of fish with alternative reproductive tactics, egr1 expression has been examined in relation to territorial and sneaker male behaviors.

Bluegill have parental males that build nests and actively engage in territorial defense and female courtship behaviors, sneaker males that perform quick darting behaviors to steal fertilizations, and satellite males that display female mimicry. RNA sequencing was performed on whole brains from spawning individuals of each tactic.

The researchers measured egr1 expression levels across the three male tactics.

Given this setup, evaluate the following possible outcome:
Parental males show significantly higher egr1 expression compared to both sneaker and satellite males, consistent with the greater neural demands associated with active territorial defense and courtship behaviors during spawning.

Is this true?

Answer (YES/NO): NO